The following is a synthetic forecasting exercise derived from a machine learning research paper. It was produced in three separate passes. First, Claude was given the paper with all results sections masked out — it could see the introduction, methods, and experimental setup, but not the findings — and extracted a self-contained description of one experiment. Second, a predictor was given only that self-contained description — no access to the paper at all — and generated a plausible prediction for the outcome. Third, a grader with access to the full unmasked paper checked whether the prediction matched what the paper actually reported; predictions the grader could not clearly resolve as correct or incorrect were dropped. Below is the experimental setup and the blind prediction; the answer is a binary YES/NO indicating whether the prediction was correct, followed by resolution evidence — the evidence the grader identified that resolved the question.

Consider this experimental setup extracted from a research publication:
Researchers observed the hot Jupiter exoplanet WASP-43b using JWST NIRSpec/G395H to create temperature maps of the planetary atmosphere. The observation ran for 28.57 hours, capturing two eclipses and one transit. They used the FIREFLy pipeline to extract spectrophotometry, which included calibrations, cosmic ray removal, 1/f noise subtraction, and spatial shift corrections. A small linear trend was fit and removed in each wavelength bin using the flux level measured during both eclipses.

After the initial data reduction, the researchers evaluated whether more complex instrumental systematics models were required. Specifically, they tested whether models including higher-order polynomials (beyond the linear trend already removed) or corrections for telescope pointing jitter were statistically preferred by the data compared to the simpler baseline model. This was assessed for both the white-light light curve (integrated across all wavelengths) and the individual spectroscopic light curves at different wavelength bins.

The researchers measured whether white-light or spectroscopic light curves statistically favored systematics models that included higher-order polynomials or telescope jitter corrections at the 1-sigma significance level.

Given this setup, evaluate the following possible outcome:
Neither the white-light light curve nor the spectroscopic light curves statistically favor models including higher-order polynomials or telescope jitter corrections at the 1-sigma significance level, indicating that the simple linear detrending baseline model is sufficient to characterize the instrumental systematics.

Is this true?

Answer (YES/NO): YES